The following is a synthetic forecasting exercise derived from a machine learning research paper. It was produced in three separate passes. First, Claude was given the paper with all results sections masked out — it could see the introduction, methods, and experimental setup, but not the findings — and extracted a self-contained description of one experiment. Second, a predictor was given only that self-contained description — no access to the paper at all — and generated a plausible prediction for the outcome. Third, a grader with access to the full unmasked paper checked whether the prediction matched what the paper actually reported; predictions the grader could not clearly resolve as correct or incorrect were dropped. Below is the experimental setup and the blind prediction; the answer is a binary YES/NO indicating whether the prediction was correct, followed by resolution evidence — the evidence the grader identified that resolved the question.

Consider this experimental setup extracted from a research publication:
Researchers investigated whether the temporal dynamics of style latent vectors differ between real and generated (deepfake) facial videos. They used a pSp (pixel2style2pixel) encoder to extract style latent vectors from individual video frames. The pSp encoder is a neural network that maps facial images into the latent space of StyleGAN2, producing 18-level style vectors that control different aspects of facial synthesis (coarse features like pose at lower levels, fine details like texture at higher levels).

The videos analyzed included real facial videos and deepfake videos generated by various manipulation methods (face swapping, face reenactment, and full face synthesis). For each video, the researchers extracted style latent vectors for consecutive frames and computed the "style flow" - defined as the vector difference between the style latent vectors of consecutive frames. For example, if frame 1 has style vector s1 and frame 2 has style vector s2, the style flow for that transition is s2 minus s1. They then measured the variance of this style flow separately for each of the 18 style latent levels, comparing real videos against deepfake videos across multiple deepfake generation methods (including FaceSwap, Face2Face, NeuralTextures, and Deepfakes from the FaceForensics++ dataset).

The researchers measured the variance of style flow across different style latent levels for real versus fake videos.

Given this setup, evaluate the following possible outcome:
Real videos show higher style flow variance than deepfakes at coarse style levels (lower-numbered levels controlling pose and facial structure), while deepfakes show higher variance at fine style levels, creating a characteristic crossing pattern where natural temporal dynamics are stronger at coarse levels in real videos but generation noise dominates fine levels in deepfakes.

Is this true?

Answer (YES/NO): NO